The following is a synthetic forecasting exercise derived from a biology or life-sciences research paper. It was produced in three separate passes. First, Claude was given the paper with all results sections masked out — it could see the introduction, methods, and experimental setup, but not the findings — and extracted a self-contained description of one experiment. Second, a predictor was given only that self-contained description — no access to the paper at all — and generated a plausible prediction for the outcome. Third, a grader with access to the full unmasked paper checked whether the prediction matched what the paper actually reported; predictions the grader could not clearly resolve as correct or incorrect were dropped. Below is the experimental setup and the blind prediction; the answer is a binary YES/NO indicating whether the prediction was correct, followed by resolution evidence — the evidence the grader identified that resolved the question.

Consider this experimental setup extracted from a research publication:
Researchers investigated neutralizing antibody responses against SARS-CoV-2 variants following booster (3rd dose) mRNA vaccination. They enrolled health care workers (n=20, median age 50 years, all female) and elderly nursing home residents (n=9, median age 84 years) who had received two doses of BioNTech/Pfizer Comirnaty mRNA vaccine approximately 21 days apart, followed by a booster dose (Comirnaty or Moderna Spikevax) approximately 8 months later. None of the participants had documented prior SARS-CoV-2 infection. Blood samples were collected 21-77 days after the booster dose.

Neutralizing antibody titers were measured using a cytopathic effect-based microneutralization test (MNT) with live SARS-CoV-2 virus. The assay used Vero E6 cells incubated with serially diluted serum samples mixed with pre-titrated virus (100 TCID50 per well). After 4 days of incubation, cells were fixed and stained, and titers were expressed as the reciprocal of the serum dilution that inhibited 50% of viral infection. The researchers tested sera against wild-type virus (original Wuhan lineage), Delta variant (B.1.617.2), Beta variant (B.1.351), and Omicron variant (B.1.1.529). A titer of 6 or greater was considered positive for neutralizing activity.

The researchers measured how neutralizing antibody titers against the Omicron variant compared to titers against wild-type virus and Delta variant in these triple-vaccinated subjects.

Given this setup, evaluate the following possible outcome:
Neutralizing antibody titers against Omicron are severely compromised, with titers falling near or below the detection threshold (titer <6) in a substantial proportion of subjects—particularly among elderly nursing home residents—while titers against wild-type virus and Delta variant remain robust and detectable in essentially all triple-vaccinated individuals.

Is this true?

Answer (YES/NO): YES